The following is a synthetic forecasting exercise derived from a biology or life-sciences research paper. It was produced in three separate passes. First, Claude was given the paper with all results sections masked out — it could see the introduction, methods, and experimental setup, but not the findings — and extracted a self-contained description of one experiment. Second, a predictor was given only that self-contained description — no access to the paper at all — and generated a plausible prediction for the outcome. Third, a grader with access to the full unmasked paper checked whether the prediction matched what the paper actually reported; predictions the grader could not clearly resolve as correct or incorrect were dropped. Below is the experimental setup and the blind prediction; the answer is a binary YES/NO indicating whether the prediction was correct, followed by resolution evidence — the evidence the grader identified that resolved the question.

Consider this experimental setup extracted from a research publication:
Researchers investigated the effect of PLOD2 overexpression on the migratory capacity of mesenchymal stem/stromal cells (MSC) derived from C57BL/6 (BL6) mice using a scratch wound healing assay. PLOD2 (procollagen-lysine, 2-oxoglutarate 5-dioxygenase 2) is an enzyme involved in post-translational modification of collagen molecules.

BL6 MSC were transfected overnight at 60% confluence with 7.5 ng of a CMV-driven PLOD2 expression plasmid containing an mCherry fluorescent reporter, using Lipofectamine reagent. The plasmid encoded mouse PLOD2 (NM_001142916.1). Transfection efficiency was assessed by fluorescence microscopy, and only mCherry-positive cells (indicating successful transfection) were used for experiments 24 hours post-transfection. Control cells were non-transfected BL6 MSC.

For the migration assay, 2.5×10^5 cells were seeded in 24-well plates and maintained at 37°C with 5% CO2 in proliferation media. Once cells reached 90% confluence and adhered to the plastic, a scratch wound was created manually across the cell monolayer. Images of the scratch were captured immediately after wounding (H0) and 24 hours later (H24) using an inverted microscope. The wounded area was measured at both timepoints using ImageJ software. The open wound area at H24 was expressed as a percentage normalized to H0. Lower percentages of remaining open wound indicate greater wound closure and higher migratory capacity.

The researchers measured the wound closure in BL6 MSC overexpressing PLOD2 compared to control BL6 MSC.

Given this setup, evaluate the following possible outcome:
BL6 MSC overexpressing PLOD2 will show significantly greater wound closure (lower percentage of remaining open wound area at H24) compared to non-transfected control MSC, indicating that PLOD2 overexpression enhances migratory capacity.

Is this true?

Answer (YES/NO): YES